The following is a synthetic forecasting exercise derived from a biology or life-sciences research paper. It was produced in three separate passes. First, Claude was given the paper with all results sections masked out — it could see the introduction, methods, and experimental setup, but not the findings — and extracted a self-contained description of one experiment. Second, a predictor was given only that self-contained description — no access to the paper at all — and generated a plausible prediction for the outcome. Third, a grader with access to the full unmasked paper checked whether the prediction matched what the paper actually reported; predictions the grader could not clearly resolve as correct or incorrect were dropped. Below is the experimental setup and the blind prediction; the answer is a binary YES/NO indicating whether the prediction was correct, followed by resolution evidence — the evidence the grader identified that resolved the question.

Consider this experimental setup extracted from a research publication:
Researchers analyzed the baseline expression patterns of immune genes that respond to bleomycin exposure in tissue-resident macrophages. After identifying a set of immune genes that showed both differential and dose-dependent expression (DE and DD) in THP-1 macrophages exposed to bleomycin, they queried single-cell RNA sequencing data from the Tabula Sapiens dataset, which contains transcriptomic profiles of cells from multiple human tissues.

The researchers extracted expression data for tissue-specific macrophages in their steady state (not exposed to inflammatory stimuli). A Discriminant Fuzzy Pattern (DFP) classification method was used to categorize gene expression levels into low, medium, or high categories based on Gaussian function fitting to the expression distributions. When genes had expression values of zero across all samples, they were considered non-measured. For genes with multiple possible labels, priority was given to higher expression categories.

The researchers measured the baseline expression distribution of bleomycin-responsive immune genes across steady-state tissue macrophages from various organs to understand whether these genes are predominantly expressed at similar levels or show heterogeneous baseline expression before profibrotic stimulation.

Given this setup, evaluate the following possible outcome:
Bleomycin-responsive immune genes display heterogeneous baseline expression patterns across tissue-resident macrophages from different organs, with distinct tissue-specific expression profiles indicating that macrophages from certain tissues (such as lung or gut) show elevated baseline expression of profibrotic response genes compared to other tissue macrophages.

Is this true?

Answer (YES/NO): NO